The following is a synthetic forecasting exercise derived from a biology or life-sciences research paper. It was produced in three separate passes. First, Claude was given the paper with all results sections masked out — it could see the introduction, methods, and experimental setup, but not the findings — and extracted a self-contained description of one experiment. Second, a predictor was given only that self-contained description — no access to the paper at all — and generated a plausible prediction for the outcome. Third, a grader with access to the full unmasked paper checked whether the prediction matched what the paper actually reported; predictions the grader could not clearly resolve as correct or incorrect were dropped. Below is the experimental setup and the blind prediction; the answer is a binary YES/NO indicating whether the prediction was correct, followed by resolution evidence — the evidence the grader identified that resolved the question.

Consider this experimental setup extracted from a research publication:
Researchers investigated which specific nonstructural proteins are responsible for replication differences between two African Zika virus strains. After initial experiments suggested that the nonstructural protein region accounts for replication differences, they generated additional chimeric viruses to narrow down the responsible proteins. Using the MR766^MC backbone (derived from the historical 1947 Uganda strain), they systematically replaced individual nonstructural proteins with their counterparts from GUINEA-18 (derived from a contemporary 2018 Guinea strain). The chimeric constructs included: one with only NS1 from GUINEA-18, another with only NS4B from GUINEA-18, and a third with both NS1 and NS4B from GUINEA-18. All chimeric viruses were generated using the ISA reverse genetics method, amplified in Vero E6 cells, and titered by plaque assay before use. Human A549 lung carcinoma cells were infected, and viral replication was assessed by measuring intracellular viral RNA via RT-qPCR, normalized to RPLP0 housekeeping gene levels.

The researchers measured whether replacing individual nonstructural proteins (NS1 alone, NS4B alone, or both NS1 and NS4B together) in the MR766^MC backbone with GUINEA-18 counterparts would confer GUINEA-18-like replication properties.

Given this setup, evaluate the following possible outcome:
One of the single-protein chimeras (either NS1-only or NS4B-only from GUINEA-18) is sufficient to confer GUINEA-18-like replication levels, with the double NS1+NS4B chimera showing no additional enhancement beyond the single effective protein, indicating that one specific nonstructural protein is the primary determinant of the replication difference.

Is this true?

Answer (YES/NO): NO